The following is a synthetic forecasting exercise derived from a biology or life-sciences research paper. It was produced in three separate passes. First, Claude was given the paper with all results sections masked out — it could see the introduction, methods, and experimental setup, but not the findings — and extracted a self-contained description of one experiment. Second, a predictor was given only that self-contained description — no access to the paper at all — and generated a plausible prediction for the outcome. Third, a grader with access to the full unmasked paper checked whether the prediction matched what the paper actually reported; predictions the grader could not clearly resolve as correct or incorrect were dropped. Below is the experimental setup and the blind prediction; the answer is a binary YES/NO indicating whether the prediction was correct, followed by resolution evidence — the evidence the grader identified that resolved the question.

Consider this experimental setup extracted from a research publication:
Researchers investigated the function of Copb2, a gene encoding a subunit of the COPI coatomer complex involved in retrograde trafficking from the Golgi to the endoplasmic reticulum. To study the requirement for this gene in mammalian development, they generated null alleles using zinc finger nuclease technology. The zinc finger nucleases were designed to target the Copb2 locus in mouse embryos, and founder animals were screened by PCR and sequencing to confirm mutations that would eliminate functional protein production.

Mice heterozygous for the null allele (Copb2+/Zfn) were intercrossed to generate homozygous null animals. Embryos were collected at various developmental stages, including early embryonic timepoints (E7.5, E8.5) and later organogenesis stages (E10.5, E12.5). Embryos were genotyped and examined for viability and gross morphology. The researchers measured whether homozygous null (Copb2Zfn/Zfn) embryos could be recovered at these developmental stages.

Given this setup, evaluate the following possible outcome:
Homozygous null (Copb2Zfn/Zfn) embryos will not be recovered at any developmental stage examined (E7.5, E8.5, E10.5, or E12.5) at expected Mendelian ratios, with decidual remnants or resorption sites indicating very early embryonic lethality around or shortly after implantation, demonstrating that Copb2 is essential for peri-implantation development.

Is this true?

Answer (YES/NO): YES